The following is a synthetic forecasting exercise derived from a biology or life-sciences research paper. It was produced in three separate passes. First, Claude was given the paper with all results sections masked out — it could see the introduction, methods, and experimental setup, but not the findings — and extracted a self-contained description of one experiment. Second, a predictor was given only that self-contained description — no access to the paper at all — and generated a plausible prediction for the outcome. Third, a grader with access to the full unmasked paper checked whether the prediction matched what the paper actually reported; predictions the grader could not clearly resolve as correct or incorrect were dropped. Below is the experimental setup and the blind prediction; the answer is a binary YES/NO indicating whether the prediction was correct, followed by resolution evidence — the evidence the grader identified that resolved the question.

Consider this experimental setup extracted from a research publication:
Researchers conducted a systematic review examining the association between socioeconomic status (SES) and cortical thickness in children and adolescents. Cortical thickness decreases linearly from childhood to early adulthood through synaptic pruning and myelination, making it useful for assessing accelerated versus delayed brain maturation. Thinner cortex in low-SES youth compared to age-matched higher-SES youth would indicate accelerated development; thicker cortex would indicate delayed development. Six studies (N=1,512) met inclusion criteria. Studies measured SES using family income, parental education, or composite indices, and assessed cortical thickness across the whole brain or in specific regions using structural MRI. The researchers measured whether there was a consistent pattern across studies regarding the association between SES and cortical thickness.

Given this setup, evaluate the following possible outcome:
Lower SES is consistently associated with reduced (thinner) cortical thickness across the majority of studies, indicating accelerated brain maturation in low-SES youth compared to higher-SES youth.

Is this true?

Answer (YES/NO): YES